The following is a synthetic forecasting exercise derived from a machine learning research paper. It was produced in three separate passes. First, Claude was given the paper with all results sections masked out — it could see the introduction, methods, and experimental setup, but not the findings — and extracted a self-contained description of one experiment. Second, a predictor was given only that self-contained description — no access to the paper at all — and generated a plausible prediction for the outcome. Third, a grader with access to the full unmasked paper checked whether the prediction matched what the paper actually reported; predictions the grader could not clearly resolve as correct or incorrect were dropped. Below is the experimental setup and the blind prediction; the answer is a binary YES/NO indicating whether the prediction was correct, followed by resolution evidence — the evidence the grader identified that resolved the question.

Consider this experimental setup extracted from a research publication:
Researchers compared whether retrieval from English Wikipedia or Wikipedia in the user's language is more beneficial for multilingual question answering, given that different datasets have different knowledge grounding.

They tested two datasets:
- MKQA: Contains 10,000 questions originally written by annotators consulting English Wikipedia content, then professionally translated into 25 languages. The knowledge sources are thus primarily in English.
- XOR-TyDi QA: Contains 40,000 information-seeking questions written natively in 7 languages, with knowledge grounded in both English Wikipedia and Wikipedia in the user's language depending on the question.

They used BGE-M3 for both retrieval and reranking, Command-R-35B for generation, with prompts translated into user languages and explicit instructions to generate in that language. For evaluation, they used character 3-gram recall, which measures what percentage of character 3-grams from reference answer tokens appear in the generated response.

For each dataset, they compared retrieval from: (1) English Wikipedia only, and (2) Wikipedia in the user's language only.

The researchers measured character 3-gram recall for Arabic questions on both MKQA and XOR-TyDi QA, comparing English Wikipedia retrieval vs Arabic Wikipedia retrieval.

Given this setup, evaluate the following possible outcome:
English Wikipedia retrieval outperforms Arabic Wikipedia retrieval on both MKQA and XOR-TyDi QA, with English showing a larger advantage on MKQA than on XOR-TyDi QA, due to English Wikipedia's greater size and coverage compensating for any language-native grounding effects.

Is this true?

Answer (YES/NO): NO